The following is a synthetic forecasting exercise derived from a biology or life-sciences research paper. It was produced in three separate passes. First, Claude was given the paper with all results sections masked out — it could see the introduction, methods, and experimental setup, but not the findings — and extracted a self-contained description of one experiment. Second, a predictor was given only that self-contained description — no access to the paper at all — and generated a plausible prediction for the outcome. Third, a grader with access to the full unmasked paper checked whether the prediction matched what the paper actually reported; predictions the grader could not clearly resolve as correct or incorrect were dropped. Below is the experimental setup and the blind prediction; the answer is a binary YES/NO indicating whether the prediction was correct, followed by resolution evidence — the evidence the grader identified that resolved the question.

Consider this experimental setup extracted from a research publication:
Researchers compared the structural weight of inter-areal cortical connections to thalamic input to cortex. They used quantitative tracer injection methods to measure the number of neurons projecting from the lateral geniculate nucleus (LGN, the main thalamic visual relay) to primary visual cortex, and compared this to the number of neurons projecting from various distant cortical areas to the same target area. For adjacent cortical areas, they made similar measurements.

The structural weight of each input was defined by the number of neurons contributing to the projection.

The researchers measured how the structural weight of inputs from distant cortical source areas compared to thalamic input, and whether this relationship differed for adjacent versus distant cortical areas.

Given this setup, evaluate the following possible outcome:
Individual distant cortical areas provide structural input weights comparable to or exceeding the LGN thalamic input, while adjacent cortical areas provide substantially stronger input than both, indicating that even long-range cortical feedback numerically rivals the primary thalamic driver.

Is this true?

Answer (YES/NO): NO